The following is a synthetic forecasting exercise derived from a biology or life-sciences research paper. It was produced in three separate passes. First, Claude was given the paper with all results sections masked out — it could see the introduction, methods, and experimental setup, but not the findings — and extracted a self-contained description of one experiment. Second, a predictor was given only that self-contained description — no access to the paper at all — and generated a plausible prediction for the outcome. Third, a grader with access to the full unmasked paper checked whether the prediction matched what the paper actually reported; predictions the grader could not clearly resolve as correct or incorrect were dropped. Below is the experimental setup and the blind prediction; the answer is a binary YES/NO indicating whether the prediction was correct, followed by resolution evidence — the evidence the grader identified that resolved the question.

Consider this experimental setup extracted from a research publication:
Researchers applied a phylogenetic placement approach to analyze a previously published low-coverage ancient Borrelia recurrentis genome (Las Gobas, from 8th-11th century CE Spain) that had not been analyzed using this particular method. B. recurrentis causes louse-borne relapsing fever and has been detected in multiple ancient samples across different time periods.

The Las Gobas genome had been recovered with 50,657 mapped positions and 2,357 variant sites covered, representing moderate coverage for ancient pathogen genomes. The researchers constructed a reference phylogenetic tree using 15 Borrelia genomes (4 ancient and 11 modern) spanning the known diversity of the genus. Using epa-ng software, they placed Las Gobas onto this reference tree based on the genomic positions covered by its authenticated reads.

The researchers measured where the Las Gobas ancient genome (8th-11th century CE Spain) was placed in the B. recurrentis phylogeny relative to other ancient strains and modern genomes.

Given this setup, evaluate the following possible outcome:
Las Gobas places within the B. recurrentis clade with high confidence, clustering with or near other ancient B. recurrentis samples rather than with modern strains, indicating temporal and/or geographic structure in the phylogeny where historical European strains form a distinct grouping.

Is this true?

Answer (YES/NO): NO